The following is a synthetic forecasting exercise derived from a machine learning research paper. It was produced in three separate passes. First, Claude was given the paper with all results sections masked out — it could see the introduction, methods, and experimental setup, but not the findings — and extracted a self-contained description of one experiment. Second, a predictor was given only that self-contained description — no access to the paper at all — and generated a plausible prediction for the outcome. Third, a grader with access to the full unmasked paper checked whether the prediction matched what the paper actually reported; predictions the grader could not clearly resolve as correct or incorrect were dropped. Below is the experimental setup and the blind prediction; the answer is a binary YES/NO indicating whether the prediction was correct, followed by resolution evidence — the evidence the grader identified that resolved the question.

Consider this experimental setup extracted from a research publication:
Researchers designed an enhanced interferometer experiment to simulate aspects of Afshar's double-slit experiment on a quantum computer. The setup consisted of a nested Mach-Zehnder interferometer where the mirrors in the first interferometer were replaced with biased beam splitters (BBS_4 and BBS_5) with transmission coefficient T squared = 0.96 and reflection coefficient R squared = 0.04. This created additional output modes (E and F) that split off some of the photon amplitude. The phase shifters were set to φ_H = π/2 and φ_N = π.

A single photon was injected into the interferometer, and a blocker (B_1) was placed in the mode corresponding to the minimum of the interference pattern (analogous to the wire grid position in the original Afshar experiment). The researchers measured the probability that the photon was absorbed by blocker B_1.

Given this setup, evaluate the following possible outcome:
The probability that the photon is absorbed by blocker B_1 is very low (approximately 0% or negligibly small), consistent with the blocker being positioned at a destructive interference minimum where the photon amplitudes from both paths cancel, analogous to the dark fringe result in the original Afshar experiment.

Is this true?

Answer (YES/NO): NO